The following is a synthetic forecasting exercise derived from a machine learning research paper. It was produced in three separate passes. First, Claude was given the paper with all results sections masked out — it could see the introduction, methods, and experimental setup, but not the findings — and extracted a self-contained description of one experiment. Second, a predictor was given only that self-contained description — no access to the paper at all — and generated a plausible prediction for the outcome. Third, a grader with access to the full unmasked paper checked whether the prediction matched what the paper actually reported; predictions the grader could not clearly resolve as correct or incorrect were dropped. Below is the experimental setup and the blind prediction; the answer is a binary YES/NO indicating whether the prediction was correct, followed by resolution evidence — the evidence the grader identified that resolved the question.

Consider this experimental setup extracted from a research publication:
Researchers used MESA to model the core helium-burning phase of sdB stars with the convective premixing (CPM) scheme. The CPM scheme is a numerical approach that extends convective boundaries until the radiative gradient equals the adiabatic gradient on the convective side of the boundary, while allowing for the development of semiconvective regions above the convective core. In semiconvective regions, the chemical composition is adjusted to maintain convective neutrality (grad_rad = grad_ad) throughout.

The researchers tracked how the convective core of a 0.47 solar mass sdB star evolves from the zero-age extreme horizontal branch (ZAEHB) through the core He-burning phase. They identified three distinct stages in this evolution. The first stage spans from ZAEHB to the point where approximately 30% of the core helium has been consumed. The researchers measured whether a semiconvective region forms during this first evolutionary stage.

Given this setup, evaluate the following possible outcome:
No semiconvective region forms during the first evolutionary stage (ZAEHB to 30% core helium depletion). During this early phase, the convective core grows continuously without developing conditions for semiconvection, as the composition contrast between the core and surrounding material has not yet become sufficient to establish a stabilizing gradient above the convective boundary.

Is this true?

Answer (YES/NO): YES